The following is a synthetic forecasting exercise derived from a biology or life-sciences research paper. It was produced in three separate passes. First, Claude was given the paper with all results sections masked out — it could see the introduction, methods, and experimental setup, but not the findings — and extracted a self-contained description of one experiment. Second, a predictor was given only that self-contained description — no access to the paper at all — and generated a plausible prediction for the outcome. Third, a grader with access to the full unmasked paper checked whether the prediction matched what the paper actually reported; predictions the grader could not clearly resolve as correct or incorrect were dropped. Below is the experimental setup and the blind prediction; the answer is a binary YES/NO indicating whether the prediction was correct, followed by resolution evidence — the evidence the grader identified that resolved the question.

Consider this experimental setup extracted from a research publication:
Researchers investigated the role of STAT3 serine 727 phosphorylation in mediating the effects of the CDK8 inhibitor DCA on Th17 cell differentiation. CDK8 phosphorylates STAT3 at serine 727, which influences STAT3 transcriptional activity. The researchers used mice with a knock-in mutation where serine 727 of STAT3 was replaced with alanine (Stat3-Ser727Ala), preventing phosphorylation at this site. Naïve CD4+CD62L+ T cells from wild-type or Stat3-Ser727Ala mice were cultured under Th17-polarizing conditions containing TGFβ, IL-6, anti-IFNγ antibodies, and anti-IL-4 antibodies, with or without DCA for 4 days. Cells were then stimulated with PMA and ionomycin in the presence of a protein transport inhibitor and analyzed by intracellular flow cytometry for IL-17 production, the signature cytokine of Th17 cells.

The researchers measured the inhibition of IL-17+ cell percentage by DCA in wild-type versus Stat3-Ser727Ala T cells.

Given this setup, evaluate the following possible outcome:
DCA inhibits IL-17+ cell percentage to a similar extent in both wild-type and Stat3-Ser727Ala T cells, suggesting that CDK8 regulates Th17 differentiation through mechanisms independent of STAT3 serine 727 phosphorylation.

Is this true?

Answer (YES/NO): YES